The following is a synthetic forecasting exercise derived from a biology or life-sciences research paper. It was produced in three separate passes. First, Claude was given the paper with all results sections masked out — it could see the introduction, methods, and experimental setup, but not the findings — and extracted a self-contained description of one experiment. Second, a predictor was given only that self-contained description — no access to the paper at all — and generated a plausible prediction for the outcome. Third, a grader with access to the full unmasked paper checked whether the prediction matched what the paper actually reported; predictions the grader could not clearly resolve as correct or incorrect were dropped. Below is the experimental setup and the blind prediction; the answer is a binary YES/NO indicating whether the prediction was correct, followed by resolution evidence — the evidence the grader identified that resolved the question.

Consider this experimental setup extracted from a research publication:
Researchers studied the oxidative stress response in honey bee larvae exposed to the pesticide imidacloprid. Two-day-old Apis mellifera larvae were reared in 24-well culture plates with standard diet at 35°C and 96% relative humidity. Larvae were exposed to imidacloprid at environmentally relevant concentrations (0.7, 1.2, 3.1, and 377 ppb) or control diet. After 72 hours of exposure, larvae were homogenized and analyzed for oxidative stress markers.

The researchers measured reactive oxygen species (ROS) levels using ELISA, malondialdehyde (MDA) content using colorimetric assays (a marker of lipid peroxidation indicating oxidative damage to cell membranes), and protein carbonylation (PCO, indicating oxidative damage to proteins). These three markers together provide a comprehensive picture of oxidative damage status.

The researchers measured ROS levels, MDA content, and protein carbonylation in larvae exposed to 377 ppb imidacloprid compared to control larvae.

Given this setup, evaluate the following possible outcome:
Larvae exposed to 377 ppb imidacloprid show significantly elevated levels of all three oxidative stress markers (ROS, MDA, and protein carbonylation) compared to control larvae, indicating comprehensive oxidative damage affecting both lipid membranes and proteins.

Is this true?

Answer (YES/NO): NO